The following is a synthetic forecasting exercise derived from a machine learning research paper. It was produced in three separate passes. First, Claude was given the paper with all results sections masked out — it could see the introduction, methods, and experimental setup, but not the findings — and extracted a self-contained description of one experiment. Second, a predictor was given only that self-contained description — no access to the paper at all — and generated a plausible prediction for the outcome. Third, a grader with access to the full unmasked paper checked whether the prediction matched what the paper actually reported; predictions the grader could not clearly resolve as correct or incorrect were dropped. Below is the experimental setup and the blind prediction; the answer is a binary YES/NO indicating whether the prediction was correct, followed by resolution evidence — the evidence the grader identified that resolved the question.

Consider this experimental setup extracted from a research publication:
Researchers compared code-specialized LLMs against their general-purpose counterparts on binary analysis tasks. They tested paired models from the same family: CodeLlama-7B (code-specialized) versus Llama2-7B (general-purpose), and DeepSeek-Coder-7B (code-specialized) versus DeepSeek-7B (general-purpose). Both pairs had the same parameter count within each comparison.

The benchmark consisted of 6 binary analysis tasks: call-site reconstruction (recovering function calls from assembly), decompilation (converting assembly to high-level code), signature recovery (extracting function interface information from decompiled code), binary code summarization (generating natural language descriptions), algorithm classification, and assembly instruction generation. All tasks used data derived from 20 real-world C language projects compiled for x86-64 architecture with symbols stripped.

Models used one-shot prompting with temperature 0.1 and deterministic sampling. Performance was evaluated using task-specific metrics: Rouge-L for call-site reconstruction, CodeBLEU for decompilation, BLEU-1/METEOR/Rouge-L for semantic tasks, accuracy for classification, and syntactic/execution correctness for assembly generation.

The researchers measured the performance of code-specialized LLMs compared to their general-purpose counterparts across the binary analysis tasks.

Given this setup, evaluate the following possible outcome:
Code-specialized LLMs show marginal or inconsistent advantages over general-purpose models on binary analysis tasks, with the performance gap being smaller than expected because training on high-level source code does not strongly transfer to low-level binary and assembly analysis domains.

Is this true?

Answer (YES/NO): NO